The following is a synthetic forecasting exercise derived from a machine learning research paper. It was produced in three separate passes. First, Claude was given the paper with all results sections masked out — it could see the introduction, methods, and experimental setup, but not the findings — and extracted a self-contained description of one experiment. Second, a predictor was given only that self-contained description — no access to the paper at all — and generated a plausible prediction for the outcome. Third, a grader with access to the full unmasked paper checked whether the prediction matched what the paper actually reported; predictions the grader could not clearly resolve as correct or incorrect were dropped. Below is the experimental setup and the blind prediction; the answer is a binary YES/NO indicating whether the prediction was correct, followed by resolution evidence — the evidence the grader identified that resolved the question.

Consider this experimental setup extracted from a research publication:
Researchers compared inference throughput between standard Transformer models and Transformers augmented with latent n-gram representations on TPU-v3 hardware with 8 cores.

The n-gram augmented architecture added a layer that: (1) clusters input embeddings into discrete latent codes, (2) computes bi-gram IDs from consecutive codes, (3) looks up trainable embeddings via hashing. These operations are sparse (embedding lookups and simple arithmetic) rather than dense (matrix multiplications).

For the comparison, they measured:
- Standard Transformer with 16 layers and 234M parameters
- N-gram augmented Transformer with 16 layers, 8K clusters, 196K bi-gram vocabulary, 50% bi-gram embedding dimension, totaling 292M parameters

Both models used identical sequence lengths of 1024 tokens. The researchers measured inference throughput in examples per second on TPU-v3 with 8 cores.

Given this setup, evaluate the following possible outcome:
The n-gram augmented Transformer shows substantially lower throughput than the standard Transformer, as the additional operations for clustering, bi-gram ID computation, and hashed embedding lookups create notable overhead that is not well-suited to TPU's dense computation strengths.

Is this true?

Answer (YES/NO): NO